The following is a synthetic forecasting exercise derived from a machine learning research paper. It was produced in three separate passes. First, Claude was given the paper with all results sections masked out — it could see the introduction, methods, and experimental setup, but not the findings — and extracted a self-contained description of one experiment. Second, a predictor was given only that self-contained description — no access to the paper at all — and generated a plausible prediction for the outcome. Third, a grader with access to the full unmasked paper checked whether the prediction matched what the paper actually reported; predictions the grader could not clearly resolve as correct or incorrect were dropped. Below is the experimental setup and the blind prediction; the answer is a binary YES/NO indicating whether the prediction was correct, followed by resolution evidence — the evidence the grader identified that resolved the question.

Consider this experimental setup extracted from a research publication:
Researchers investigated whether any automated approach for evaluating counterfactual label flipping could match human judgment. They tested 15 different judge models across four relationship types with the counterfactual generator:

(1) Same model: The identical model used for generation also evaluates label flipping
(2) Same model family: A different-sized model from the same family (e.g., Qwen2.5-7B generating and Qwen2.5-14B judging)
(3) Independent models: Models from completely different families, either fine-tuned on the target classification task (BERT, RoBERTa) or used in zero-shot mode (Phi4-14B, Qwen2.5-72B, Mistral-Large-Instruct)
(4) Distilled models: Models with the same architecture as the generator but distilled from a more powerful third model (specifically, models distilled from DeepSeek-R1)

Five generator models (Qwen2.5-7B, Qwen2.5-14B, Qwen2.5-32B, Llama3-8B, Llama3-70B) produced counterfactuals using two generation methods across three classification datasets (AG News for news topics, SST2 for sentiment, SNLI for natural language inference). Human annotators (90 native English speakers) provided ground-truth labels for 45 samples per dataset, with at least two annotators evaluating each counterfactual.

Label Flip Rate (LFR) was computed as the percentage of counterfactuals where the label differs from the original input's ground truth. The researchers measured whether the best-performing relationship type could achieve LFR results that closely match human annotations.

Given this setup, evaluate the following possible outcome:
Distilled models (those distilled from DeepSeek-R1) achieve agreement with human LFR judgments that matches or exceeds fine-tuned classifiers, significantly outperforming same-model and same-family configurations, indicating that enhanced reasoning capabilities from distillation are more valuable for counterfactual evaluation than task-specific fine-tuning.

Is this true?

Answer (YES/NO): NO